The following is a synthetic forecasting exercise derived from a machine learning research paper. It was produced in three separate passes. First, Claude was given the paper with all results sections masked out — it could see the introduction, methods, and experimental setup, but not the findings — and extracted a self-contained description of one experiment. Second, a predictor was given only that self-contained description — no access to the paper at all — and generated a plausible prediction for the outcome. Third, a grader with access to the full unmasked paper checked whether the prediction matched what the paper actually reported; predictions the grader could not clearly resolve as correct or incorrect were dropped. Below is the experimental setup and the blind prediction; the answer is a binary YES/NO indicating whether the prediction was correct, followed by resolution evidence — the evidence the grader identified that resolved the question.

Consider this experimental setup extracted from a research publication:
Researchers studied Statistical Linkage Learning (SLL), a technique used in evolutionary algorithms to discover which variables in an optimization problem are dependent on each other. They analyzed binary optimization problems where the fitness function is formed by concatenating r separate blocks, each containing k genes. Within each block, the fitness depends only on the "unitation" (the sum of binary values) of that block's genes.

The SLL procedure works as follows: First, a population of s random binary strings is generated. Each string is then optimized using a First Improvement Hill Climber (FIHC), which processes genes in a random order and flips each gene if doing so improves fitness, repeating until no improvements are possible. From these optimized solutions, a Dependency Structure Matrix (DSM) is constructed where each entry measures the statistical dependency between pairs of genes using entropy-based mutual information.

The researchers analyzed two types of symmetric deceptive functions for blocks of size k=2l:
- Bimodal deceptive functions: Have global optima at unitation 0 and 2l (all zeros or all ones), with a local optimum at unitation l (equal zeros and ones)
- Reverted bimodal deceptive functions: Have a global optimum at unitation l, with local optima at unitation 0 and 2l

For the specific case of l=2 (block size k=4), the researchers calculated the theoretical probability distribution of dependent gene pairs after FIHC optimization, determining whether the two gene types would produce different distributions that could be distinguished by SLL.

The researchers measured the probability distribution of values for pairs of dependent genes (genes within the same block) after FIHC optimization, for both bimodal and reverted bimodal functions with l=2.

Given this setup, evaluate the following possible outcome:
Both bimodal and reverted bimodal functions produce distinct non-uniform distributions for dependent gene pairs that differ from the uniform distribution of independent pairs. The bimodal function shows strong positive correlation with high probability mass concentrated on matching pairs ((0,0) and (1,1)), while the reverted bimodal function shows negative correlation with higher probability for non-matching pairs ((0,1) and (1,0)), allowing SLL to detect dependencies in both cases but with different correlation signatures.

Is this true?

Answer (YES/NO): NO